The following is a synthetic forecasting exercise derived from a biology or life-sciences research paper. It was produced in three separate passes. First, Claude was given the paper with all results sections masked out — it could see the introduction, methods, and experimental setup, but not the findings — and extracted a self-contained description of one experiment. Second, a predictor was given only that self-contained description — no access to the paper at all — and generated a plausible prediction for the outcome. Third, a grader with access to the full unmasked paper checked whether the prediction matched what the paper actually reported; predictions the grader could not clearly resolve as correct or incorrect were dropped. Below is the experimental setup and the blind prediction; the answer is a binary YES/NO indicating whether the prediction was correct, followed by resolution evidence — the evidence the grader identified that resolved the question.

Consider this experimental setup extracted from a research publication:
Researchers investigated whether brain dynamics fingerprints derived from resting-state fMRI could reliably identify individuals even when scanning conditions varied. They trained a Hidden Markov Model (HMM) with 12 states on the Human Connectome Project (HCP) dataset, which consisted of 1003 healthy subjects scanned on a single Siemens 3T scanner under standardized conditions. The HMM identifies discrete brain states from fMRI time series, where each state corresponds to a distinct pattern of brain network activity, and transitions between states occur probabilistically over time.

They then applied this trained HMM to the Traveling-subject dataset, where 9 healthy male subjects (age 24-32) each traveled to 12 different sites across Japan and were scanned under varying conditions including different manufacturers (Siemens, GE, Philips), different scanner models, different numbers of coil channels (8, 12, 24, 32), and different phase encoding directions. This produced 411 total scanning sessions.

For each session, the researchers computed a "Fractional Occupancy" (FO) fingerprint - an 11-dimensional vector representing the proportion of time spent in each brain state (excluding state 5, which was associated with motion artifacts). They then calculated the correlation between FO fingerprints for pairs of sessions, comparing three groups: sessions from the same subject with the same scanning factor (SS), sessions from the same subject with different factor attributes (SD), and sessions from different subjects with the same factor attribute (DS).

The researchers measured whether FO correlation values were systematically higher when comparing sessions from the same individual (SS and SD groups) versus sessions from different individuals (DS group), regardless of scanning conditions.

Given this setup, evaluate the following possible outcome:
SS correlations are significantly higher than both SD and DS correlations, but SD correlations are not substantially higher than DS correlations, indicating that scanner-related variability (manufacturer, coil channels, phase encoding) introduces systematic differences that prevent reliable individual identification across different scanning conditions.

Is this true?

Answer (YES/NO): NO